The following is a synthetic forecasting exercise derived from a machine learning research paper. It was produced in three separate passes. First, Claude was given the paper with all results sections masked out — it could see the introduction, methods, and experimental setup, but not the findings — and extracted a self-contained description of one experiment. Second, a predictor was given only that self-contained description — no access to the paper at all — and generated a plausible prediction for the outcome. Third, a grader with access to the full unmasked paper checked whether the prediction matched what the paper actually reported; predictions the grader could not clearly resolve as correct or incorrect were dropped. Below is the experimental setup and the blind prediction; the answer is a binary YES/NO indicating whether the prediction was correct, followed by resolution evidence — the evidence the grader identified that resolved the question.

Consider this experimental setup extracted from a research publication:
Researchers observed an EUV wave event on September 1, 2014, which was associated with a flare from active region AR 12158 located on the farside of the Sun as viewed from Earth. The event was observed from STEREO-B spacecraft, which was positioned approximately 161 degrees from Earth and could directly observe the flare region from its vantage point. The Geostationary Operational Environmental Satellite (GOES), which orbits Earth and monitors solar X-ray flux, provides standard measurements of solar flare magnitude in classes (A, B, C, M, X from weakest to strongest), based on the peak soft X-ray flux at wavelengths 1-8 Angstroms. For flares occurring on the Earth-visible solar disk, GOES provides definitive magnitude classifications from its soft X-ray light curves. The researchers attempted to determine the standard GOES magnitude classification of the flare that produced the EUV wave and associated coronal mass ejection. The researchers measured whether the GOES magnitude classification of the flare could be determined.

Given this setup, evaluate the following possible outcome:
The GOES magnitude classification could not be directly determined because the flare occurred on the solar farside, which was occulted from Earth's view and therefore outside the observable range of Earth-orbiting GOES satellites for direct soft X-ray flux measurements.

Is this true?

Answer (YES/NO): YES